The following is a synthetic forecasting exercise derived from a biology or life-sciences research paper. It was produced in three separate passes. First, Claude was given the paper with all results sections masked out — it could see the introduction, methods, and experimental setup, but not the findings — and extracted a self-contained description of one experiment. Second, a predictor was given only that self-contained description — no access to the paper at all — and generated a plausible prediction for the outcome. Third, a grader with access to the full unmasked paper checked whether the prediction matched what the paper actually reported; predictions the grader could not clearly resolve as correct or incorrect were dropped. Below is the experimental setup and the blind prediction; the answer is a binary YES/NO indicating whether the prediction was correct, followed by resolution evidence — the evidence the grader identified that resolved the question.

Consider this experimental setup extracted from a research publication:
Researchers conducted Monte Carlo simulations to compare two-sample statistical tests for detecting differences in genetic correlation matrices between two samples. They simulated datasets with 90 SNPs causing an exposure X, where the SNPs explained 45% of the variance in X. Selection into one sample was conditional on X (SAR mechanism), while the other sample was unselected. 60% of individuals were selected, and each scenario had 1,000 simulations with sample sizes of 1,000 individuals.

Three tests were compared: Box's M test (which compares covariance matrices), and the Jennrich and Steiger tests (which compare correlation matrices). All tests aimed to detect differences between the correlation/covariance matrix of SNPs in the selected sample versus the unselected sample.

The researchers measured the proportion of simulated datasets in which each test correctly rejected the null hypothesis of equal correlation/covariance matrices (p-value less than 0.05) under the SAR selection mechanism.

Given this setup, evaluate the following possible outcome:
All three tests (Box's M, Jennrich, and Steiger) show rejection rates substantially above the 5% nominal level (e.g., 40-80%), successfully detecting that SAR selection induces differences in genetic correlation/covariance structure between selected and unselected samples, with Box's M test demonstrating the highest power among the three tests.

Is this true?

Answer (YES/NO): NO